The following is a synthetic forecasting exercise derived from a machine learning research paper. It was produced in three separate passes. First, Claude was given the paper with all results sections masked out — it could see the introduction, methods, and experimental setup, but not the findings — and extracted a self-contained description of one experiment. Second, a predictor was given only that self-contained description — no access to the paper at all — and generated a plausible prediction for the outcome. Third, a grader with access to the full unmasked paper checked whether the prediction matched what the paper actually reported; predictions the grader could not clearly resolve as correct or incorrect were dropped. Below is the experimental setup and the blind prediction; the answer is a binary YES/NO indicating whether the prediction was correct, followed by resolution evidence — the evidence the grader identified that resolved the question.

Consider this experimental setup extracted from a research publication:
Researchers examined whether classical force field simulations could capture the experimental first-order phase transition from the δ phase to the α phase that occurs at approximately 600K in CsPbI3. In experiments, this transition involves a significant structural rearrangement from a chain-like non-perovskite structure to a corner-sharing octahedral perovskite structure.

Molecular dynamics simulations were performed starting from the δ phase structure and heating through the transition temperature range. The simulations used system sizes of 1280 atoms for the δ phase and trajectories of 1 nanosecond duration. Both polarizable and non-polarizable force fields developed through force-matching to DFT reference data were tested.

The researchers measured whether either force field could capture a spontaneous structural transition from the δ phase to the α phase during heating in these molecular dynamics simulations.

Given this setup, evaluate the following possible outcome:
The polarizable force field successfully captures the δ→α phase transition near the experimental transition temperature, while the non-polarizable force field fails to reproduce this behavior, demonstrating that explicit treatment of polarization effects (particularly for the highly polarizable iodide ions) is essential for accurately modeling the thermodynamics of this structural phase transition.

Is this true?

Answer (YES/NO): NO